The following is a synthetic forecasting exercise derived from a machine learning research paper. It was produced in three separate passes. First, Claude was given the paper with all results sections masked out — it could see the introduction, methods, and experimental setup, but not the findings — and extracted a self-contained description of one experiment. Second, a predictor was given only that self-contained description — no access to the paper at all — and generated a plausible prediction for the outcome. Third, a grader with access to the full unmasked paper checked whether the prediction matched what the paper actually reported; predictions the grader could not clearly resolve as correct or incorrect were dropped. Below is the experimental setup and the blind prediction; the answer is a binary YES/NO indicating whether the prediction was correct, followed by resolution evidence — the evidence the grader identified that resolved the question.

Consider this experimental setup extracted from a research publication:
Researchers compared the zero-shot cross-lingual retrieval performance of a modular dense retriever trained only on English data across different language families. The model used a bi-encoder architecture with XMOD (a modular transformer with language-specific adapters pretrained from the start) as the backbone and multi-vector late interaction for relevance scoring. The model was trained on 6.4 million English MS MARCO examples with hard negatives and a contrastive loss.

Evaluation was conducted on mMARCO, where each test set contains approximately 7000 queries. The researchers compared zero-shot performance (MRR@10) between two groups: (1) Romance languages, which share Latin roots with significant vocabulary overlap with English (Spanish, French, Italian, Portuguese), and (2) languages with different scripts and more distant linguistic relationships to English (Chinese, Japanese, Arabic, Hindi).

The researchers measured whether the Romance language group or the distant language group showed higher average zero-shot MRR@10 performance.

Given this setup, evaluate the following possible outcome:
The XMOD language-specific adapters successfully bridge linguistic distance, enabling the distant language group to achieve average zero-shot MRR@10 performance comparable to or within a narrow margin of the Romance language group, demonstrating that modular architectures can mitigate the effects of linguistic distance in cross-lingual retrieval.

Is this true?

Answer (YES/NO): NO